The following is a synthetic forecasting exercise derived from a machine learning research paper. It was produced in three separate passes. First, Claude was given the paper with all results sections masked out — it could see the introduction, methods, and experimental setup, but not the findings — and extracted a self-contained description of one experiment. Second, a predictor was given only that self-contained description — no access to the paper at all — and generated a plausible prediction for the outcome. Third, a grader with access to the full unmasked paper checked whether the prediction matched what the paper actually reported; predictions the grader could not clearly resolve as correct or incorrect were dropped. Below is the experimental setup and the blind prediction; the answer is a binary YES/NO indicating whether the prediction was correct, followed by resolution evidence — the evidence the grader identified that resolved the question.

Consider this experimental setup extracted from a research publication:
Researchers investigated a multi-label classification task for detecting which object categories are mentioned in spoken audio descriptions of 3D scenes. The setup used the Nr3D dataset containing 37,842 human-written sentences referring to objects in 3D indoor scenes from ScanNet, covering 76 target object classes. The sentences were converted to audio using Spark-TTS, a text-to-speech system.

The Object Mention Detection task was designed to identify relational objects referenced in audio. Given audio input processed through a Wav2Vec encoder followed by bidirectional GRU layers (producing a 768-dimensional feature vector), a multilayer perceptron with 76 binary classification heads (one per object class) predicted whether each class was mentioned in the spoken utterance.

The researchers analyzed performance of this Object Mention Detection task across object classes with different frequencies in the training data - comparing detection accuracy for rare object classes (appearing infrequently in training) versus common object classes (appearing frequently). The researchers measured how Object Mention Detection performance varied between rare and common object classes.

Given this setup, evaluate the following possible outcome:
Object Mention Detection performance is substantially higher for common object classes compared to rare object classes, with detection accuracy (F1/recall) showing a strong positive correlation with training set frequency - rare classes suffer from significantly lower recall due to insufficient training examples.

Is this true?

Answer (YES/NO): YES